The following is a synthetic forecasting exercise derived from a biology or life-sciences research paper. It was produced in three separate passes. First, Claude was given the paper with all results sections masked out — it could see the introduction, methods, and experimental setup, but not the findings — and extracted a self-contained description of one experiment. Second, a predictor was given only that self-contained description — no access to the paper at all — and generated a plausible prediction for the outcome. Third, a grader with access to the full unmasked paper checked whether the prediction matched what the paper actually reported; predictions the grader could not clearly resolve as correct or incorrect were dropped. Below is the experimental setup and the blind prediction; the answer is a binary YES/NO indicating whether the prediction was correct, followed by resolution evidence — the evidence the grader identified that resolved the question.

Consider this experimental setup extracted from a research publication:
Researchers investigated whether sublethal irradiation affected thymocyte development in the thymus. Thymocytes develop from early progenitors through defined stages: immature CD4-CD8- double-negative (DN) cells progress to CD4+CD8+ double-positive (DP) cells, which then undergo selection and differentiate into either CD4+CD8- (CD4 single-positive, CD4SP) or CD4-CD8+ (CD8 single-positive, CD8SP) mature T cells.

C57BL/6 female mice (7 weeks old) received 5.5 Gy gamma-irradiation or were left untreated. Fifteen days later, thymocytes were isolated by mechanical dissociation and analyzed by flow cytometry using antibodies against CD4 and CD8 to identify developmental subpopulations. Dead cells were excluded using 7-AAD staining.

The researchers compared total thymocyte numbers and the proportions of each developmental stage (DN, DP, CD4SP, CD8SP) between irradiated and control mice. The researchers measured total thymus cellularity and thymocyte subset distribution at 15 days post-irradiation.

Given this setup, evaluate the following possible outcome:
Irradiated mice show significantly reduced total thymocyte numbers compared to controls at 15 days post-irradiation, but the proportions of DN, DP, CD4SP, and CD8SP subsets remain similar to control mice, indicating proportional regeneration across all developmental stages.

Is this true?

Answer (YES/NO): NO